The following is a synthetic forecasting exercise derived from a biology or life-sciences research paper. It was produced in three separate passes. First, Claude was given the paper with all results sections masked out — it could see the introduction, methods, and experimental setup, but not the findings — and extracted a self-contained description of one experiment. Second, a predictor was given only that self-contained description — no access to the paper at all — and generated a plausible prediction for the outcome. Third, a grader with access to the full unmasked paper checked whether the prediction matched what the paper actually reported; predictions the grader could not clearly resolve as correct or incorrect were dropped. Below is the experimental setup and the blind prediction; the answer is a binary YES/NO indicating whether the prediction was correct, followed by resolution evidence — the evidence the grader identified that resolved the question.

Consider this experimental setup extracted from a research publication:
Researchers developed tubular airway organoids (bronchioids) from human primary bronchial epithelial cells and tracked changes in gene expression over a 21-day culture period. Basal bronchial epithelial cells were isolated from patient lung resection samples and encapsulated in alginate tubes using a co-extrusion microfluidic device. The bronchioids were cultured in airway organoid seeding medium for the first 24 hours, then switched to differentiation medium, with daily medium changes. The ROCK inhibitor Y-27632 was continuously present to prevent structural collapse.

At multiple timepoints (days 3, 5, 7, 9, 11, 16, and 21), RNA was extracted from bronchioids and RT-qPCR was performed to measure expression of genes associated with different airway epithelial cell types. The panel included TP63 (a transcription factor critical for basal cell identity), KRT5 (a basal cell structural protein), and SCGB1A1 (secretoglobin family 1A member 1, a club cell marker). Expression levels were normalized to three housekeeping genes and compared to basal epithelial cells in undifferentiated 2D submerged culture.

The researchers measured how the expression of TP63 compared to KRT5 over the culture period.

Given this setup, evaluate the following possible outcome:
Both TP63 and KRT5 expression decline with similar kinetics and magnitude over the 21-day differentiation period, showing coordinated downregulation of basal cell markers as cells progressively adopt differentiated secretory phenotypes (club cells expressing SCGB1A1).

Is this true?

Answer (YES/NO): NO